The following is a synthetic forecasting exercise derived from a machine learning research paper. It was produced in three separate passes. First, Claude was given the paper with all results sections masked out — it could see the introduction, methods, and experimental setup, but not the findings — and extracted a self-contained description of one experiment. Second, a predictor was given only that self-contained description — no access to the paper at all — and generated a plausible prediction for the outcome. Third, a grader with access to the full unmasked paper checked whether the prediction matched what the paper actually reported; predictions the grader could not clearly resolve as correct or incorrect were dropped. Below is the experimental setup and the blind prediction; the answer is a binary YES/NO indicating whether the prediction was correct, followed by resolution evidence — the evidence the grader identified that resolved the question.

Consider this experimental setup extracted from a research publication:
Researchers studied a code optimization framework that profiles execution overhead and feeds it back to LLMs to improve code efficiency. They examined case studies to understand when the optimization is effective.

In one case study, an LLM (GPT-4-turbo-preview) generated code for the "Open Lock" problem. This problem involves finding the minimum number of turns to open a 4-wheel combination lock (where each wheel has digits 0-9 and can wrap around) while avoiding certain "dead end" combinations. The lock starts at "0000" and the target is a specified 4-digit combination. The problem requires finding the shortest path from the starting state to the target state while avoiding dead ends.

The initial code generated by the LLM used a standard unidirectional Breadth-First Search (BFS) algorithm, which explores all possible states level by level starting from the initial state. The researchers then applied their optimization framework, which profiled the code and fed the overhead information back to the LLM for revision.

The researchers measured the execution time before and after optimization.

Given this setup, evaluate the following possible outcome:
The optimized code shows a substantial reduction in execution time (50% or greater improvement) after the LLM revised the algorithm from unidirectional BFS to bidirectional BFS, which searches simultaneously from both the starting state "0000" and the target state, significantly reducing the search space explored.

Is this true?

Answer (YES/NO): YES